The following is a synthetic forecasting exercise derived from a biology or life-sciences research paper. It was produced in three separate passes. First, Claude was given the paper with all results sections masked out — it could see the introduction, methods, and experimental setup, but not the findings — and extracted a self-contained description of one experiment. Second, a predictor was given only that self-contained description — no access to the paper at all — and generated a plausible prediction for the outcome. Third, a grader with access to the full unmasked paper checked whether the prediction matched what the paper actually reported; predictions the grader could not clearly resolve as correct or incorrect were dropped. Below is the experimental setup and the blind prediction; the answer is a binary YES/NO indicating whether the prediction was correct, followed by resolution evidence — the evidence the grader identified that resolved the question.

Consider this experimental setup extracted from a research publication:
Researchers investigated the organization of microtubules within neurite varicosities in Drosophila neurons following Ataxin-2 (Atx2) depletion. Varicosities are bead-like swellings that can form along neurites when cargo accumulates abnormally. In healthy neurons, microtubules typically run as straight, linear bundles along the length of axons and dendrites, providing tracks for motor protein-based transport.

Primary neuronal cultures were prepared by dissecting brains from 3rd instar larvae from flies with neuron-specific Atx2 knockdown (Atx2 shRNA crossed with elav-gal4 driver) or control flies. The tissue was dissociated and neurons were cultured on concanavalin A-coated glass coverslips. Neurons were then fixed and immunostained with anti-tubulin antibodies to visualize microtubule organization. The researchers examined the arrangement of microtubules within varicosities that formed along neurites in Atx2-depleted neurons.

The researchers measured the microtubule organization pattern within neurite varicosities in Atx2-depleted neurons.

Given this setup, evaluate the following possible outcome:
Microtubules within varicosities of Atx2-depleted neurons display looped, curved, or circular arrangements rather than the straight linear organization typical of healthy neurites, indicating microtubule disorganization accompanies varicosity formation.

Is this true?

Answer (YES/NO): YES